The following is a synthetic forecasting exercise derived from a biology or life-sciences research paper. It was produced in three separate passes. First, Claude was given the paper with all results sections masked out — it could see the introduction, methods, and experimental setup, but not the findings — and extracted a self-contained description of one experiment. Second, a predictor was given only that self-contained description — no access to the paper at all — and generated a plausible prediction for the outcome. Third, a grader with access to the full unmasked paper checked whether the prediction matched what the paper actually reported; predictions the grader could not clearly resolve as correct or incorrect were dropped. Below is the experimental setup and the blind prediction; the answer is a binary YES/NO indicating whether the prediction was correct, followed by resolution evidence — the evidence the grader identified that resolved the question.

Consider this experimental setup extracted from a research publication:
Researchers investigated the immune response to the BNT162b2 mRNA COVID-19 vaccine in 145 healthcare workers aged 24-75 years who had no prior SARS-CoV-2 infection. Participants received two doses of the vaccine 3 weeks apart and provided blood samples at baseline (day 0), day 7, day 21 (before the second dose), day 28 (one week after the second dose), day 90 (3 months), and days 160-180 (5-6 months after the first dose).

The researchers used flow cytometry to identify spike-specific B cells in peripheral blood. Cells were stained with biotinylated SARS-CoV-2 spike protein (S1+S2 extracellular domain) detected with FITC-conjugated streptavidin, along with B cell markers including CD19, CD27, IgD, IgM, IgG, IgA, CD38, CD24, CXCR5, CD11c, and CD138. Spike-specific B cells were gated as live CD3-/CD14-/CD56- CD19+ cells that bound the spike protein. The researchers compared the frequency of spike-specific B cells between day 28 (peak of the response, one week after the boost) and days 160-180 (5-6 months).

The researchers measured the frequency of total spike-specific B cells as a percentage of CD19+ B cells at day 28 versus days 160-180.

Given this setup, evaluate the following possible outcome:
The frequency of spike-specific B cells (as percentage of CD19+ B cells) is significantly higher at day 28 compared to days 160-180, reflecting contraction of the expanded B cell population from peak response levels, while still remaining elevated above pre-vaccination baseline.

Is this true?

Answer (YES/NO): NO